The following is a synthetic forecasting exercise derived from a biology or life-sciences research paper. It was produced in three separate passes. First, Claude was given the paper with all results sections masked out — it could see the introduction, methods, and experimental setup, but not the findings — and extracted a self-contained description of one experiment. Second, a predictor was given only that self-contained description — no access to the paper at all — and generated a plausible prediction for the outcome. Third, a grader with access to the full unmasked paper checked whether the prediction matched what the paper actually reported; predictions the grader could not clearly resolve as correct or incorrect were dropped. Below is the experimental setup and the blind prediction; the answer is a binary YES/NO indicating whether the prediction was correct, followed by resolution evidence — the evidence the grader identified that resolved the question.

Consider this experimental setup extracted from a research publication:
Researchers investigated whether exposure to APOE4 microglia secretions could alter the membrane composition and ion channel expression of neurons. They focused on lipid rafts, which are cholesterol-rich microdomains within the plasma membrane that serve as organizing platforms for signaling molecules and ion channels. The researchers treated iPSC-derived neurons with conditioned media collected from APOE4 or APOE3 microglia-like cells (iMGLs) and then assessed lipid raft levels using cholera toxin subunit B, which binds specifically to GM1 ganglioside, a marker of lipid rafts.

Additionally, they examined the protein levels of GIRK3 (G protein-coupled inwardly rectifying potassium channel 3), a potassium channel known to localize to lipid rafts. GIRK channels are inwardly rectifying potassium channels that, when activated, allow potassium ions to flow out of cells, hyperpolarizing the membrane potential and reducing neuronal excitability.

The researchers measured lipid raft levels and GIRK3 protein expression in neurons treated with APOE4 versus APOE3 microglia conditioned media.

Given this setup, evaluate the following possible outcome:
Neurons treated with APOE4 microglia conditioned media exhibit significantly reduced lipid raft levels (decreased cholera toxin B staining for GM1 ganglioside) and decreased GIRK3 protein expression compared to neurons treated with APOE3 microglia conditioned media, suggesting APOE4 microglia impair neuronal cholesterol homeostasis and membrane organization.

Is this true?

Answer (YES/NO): NO